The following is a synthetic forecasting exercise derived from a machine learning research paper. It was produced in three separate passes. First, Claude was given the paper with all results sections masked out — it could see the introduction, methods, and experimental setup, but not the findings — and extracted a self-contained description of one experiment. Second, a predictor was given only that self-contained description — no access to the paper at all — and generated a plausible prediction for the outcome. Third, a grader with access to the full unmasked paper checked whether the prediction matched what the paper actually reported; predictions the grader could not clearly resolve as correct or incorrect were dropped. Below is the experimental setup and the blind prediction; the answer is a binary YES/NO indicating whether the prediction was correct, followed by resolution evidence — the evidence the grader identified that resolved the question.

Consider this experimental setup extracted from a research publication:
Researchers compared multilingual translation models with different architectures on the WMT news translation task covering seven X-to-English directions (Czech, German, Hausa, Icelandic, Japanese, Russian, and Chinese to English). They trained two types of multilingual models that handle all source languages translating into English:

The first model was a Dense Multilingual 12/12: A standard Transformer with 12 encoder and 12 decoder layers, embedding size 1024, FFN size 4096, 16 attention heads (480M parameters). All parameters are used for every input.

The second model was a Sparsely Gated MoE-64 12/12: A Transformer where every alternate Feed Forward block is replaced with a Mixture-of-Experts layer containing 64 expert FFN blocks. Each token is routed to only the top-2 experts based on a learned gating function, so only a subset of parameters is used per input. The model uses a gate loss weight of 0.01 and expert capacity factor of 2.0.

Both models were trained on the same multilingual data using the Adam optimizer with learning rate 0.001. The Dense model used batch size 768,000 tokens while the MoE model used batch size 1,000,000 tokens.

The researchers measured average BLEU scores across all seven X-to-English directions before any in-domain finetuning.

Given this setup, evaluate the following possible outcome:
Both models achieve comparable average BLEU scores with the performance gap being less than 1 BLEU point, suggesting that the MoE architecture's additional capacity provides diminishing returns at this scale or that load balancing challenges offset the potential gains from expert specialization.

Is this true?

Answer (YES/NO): YES